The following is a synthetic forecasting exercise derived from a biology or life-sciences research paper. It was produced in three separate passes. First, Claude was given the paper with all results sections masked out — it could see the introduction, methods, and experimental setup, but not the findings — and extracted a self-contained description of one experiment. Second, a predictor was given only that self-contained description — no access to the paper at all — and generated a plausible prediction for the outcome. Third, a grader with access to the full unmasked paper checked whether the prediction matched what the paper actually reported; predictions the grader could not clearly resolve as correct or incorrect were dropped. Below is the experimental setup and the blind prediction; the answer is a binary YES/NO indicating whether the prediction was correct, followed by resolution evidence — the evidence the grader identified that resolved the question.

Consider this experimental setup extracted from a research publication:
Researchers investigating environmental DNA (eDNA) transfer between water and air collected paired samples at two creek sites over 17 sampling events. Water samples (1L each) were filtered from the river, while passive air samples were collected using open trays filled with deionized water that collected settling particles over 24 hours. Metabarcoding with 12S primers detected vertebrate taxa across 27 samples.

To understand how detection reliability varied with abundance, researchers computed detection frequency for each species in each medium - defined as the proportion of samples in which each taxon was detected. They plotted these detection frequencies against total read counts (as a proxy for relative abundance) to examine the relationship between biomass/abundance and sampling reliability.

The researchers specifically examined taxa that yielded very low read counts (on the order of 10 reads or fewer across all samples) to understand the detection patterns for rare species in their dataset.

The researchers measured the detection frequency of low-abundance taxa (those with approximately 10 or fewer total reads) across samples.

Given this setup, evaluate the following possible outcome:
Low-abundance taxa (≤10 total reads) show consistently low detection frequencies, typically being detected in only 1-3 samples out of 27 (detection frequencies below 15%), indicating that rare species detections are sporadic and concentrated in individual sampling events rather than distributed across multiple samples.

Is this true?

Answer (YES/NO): YES